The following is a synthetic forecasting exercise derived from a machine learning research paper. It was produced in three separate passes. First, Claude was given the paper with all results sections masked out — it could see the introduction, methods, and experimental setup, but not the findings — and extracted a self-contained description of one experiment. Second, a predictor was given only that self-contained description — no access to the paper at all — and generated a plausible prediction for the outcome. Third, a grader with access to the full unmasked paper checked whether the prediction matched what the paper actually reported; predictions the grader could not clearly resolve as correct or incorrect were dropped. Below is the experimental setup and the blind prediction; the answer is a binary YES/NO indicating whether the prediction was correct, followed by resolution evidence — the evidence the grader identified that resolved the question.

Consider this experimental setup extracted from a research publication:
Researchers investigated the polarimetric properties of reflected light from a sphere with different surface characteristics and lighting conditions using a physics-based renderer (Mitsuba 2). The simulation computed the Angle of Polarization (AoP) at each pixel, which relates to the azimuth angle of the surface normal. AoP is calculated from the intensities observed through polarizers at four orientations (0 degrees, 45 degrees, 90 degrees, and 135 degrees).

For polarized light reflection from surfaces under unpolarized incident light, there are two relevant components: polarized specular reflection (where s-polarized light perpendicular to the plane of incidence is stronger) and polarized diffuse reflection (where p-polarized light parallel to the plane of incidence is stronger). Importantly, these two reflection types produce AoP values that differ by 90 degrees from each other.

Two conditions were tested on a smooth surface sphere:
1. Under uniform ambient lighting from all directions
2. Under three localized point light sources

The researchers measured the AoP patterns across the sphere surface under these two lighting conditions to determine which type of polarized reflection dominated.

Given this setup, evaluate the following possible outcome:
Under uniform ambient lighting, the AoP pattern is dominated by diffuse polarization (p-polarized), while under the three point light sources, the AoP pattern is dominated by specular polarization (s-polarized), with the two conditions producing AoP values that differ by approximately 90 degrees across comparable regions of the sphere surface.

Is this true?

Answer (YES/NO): NO